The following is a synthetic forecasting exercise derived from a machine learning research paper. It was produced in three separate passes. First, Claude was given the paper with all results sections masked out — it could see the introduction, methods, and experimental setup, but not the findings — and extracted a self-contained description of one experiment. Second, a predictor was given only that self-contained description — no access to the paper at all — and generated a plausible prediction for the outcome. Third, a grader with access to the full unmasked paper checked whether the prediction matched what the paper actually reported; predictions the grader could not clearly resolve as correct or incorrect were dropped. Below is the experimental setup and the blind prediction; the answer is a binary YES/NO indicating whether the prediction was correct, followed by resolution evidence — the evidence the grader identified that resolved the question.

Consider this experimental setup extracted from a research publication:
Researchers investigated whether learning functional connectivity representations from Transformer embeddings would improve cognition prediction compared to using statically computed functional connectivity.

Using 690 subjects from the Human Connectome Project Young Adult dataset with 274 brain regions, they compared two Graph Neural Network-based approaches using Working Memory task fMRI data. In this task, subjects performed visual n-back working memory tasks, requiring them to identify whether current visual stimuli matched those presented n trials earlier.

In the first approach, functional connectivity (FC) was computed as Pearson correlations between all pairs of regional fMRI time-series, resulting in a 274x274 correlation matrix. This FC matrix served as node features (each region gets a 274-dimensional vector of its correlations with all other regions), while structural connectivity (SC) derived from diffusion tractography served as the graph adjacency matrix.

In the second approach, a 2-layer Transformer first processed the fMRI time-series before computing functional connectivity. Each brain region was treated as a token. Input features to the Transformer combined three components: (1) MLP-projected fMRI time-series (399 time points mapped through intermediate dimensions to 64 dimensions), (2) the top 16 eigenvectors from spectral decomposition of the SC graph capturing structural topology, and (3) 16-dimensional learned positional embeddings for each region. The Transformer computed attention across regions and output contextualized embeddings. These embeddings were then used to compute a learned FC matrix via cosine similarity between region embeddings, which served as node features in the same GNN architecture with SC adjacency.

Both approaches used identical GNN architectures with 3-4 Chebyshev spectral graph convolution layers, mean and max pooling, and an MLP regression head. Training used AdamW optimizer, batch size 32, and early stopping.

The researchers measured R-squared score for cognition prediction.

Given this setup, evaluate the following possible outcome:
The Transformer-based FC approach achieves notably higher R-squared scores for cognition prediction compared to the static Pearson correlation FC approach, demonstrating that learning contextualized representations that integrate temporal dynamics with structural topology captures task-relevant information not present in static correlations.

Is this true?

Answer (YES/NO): NO